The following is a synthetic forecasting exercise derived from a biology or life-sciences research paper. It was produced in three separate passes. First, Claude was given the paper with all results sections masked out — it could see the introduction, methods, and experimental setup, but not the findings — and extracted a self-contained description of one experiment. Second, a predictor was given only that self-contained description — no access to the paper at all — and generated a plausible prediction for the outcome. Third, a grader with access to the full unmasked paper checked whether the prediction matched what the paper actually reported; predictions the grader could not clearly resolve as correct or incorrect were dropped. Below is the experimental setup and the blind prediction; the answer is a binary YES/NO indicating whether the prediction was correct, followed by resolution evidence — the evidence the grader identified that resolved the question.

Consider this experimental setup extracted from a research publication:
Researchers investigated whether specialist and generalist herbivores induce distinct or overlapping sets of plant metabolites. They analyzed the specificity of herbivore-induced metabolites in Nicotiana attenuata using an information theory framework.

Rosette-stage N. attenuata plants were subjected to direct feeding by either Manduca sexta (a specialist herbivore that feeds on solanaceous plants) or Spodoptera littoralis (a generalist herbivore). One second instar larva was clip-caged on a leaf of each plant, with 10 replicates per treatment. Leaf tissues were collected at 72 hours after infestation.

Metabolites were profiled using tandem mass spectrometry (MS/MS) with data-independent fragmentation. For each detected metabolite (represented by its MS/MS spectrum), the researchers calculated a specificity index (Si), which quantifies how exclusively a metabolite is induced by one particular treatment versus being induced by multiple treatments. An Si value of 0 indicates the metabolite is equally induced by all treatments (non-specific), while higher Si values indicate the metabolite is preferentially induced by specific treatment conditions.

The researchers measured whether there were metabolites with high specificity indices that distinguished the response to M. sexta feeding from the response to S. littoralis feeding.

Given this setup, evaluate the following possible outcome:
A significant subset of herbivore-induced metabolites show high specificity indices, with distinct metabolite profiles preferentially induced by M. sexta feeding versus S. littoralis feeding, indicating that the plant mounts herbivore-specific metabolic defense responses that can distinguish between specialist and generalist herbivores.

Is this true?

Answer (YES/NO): NO